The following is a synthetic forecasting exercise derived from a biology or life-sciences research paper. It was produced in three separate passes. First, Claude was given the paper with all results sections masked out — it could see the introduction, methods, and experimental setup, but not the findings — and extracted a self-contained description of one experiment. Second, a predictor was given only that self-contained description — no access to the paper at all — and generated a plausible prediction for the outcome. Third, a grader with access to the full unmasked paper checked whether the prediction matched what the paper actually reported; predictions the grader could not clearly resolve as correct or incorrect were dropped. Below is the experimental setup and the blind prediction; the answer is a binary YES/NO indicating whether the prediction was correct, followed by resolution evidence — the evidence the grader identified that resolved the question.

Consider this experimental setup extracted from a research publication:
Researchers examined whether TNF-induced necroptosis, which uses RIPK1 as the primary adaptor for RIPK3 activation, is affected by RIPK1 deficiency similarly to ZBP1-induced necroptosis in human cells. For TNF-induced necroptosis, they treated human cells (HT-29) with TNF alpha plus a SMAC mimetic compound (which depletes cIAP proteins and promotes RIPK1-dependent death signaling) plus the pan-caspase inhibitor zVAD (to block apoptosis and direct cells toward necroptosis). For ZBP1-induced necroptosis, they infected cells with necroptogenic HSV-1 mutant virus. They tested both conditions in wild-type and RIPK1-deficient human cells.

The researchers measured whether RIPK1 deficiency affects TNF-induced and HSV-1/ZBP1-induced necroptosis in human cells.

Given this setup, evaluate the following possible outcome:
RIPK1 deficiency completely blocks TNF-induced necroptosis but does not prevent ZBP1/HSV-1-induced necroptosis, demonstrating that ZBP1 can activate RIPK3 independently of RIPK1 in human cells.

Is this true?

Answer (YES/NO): NO